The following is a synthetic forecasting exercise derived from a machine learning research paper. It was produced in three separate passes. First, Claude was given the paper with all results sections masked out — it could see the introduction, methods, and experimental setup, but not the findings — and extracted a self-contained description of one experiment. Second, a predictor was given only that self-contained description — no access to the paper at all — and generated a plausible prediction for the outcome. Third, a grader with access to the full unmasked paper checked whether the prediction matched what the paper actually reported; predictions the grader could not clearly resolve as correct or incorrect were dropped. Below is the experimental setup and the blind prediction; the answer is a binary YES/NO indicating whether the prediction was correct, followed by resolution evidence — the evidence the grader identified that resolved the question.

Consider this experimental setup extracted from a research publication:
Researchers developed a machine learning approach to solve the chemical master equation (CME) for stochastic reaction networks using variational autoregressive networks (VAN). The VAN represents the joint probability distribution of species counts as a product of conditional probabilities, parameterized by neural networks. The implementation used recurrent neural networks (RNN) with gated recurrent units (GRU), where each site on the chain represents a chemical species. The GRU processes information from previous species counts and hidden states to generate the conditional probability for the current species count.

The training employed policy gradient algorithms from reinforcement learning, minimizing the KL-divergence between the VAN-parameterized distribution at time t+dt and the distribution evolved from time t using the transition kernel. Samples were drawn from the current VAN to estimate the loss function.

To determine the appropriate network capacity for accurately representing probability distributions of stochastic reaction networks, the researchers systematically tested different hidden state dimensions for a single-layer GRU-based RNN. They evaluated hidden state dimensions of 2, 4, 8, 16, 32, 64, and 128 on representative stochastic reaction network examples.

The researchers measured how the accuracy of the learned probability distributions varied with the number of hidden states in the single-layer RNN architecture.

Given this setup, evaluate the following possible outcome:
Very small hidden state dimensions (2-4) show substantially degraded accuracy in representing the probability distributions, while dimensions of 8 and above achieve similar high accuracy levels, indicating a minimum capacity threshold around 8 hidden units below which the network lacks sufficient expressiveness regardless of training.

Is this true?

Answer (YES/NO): NO